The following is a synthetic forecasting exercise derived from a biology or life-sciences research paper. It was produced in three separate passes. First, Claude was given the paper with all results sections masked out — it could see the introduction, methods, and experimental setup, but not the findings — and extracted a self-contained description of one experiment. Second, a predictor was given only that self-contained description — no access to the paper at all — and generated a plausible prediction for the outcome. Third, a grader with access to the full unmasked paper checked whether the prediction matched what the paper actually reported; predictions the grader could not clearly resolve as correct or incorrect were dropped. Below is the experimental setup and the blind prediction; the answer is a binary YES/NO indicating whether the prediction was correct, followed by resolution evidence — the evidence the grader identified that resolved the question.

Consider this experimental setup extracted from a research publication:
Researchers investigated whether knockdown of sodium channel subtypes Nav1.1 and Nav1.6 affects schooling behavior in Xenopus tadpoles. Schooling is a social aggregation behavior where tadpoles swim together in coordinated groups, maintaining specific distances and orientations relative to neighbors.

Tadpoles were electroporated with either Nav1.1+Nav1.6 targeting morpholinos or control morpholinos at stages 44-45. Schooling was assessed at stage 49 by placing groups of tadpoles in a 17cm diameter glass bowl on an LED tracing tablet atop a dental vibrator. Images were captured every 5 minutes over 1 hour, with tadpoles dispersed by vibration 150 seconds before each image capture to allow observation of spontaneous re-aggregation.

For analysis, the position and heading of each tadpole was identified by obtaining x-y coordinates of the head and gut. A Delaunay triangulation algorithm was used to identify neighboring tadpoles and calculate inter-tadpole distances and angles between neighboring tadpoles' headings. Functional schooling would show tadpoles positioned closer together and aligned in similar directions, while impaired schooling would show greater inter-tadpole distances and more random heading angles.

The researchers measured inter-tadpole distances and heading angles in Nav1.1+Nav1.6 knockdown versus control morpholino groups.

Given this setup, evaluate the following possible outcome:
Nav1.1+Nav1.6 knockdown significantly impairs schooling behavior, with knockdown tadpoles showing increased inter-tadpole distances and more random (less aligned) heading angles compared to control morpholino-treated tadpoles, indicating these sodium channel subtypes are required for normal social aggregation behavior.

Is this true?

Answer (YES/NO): NO